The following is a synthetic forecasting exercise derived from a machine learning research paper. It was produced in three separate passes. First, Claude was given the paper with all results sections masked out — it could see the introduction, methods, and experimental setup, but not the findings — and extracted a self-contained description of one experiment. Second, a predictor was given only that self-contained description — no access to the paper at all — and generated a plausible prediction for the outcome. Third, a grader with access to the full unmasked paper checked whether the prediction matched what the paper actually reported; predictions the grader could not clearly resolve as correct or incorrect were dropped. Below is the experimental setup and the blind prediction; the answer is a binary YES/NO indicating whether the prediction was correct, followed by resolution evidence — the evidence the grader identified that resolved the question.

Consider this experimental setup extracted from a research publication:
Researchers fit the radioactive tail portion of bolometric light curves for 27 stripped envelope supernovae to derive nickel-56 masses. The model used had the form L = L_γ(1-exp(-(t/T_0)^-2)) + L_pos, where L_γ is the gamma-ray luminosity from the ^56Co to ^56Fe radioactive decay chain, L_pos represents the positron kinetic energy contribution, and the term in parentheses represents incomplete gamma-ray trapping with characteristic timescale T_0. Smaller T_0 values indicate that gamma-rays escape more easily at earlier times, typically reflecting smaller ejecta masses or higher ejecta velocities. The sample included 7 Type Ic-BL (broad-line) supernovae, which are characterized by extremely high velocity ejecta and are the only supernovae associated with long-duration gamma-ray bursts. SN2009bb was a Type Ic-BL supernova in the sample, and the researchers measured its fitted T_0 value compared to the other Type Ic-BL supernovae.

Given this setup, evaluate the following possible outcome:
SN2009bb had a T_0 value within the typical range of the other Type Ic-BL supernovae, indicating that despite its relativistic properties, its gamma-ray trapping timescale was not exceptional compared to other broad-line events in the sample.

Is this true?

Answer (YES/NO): NO